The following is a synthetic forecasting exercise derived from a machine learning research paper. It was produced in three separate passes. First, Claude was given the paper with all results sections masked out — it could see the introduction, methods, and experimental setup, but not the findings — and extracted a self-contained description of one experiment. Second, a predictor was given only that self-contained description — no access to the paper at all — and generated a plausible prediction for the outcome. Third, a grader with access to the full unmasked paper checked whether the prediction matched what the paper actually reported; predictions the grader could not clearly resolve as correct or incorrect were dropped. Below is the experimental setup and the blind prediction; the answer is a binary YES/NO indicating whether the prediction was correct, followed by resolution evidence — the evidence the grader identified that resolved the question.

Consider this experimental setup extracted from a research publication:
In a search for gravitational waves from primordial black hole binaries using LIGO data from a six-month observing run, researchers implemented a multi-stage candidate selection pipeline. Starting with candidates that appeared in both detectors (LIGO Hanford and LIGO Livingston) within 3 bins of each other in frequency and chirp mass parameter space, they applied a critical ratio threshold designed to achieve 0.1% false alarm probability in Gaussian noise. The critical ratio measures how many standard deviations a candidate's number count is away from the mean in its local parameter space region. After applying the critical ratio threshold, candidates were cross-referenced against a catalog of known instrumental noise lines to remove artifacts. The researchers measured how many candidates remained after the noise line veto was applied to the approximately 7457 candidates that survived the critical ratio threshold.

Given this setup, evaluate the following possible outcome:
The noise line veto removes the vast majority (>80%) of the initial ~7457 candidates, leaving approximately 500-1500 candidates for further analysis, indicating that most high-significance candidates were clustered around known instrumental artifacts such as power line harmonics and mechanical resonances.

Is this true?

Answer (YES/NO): NO